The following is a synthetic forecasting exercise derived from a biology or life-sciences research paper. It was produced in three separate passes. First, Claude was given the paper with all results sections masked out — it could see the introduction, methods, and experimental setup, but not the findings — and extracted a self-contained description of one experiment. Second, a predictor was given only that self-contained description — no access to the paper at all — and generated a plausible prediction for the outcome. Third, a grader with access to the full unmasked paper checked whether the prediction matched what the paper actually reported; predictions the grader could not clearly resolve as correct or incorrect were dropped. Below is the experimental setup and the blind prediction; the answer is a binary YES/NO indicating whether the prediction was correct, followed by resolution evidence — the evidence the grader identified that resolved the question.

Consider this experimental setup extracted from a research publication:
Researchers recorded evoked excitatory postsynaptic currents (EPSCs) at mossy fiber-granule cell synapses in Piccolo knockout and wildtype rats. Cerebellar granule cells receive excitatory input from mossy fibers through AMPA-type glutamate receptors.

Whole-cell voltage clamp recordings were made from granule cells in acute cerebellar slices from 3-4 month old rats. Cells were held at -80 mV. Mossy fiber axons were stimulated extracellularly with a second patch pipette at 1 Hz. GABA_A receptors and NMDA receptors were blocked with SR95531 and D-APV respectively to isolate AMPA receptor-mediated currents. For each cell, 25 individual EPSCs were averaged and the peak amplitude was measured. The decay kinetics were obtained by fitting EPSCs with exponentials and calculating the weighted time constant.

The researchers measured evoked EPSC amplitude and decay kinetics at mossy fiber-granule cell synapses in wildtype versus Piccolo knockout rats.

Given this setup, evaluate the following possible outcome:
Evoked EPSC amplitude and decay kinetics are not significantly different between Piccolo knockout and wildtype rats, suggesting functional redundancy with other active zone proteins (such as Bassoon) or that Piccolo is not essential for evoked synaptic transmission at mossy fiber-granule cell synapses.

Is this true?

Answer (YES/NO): NO